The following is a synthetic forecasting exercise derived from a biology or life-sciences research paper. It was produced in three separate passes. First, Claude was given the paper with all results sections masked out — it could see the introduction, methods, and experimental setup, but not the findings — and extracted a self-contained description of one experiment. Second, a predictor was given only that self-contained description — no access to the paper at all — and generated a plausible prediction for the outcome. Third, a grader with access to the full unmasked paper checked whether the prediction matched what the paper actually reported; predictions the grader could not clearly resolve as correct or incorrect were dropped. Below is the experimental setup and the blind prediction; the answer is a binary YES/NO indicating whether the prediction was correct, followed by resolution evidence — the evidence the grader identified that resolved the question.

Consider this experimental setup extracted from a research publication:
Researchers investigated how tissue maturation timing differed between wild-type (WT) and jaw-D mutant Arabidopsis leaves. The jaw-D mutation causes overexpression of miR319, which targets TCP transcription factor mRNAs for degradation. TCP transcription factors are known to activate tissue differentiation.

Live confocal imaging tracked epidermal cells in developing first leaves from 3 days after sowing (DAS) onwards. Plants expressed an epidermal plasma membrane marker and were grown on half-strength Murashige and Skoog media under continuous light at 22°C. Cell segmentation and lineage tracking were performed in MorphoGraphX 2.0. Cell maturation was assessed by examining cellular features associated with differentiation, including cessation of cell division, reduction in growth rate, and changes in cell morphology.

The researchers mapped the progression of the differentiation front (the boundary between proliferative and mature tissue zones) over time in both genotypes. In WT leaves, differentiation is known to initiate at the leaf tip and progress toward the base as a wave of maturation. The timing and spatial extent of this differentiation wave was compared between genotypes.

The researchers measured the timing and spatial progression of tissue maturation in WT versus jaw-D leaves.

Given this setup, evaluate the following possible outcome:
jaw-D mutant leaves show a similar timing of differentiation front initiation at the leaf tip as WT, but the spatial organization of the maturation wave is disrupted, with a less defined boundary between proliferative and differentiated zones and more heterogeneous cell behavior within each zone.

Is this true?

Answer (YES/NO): NO